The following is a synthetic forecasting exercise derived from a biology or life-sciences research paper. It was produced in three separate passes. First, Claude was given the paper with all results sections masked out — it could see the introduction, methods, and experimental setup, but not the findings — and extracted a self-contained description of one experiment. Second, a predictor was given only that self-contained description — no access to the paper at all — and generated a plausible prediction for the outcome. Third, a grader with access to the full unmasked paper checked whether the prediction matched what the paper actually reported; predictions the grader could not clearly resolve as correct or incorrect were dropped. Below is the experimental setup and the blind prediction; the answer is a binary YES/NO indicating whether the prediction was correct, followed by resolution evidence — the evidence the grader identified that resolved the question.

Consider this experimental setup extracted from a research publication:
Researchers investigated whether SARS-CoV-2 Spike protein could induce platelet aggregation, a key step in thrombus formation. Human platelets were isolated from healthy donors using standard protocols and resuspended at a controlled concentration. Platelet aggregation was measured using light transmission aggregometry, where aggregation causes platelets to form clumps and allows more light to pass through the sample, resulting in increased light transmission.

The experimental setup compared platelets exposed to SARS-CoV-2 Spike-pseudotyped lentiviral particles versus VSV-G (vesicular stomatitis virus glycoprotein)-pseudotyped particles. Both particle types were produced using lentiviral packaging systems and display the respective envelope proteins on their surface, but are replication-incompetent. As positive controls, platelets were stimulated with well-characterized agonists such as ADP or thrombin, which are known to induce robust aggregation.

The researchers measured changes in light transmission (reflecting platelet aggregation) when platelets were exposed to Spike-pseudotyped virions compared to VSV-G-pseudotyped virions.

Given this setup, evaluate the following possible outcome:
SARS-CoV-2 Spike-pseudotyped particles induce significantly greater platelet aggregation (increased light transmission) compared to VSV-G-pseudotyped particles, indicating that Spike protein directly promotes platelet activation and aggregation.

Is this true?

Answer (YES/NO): YES